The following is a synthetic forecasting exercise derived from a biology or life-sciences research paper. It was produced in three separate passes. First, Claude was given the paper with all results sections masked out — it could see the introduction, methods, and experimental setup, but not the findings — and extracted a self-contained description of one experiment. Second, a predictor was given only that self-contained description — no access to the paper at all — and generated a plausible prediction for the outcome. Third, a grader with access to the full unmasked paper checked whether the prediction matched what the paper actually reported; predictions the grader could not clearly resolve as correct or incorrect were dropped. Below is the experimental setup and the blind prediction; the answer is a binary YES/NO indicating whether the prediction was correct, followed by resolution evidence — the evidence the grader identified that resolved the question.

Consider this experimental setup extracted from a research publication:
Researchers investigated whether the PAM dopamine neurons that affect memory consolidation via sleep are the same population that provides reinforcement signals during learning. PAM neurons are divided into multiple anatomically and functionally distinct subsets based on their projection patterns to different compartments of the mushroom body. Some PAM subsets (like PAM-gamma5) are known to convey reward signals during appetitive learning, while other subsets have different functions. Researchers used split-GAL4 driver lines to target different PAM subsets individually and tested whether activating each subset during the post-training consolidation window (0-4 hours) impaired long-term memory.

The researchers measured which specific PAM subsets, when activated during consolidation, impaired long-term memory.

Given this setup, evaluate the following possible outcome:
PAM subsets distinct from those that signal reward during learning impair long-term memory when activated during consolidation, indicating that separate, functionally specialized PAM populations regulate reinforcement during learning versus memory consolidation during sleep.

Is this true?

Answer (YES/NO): NO